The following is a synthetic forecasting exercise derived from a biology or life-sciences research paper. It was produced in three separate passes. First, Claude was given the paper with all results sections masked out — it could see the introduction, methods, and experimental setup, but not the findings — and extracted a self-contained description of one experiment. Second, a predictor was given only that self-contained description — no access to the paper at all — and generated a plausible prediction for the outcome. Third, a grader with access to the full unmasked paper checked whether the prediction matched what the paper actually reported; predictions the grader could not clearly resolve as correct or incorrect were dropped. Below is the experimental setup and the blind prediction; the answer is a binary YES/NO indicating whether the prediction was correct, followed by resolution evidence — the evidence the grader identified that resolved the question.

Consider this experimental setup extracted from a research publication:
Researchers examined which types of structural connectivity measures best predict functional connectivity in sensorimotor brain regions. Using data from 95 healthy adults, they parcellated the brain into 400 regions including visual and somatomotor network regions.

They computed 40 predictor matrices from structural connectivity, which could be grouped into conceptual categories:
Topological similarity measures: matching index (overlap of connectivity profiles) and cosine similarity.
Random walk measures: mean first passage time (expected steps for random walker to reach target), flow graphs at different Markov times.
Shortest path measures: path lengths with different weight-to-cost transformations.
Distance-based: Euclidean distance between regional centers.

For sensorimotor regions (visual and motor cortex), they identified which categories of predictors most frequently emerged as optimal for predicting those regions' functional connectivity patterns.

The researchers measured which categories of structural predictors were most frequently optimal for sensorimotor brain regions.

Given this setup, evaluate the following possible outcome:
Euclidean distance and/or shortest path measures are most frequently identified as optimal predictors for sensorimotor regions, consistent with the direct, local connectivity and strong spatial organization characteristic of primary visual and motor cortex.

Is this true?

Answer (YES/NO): NO